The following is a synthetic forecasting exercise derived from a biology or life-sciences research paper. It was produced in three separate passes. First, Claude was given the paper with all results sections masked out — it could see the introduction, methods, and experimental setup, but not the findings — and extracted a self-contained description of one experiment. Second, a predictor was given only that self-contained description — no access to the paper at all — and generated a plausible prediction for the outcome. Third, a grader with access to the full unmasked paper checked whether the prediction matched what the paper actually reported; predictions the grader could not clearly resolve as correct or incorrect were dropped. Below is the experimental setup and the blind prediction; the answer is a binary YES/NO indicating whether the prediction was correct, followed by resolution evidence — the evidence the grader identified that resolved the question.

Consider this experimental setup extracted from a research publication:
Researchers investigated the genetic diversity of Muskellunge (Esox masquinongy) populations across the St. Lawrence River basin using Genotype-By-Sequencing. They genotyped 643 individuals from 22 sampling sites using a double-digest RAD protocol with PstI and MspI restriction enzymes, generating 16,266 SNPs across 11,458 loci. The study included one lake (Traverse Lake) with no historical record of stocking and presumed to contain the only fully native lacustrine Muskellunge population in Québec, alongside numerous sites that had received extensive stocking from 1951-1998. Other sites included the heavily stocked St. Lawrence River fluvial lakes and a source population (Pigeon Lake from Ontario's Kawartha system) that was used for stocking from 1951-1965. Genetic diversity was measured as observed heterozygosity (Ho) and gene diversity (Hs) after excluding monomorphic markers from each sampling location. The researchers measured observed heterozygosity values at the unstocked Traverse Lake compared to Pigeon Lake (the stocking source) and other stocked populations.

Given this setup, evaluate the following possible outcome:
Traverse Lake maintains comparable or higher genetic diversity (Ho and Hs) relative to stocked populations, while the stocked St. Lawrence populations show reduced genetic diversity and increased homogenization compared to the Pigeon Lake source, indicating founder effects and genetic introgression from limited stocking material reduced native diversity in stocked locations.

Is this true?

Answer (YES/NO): NO